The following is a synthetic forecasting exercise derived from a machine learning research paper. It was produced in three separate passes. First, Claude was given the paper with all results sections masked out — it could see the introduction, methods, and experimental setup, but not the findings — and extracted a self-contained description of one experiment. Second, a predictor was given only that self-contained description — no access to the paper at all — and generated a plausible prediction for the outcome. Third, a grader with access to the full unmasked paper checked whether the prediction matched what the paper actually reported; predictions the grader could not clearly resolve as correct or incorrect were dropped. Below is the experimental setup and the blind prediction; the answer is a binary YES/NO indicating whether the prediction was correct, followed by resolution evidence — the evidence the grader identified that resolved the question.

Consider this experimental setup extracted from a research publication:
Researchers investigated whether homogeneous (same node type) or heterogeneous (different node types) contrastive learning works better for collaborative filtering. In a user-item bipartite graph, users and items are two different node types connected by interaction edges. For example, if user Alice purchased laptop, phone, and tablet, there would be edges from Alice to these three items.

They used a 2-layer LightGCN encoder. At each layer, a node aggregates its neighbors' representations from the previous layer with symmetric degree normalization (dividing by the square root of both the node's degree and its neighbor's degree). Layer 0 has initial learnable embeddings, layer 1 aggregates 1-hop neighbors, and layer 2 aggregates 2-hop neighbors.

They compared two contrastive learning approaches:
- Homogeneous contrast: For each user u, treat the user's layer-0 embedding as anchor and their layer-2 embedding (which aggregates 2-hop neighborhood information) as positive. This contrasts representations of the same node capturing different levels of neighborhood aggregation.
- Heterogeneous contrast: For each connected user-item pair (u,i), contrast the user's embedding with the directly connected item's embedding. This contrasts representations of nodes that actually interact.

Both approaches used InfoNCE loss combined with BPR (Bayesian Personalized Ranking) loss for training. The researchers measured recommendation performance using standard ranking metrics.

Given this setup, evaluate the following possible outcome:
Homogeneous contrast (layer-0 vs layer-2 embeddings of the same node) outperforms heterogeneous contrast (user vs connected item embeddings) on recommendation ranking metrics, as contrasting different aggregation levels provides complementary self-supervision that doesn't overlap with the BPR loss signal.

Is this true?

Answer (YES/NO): NO